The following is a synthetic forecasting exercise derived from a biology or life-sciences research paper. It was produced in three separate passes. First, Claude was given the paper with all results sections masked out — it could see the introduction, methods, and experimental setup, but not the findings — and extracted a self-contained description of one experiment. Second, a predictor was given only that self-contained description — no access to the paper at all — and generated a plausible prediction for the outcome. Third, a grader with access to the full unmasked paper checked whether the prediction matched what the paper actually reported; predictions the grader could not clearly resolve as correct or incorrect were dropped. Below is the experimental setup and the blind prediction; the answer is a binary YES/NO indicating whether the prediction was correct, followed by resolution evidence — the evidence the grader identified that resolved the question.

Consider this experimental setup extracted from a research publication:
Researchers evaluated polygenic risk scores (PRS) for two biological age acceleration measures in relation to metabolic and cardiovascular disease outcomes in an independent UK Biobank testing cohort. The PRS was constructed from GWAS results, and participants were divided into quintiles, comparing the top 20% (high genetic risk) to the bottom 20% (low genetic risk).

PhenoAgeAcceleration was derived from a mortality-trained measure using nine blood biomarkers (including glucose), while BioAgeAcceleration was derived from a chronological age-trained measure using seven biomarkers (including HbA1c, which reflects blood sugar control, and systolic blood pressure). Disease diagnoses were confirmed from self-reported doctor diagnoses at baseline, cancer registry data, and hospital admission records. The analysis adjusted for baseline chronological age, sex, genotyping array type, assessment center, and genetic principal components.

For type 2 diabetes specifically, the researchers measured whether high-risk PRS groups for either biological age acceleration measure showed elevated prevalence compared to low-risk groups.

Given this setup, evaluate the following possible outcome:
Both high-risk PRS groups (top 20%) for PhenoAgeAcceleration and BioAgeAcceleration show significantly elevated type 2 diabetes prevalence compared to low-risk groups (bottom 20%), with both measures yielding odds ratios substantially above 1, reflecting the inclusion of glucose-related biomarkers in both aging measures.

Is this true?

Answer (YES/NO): YES